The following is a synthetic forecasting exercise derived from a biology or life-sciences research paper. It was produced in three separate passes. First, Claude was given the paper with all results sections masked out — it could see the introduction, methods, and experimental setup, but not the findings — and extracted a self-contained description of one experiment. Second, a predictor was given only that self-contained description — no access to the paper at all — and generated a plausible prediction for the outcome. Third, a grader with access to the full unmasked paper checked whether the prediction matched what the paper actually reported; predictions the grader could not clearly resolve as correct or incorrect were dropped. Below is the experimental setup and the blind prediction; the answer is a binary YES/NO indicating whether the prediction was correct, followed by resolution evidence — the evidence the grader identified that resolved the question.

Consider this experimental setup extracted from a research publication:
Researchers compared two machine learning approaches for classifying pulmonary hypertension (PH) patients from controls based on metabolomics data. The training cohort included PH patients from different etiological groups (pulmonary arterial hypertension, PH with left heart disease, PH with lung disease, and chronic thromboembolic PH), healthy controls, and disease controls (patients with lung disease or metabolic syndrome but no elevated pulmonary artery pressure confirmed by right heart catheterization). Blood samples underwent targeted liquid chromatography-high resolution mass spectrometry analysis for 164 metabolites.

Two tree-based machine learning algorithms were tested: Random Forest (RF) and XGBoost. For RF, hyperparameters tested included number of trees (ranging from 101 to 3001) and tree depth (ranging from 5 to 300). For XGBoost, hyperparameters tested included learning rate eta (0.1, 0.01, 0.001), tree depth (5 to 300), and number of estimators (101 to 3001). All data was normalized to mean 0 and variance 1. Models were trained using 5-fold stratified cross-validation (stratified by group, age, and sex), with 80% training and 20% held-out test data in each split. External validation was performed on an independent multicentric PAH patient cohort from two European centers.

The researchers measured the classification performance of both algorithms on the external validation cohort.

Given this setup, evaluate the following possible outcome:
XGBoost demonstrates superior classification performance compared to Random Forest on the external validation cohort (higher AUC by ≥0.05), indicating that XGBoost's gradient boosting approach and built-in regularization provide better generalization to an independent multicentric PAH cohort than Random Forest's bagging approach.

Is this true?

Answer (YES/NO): NO